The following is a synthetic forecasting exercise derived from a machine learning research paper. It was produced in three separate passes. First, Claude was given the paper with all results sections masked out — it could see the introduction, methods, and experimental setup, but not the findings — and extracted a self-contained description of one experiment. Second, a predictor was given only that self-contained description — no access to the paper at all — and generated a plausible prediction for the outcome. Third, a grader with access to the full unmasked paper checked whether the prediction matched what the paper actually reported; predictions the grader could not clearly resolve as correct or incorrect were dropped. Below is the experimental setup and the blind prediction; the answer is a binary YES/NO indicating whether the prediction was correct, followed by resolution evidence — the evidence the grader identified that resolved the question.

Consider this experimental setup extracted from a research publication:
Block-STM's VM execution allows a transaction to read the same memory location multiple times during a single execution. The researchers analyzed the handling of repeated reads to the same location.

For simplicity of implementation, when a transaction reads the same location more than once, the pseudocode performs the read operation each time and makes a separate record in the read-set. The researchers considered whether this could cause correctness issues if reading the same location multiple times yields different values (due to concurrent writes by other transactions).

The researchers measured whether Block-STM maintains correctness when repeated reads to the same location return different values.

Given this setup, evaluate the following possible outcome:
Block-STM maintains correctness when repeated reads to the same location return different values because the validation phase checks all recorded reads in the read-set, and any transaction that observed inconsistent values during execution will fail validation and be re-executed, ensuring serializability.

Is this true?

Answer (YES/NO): YES